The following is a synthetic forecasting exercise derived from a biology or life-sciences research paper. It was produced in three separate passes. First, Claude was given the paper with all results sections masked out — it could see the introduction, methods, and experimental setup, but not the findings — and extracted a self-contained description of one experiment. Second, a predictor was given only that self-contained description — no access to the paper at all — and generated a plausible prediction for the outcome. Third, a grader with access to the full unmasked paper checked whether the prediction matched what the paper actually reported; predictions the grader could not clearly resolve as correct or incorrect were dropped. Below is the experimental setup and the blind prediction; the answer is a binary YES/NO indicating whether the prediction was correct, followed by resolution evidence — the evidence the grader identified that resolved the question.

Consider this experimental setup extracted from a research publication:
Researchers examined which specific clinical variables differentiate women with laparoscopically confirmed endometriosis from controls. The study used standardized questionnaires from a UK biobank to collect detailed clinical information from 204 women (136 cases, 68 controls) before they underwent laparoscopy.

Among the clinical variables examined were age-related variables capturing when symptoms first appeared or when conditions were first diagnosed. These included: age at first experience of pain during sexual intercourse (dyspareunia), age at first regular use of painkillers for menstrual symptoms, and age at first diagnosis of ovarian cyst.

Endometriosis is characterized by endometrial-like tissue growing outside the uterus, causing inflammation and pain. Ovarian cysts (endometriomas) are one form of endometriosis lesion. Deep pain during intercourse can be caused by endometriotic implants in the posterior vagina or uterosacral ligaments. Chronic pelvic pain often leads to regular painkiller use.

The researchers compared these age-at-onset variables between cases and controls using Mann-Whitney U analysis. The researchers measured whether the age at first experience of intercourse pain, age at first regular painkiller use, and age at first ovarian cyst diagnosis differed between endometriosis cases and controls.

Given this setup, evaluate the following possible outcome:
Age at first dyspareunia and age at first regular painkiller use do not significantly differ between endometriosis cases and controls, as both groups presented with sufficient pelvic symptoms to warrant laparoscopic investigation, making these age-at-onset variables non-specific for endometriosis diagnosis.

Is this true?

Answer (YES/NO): NO